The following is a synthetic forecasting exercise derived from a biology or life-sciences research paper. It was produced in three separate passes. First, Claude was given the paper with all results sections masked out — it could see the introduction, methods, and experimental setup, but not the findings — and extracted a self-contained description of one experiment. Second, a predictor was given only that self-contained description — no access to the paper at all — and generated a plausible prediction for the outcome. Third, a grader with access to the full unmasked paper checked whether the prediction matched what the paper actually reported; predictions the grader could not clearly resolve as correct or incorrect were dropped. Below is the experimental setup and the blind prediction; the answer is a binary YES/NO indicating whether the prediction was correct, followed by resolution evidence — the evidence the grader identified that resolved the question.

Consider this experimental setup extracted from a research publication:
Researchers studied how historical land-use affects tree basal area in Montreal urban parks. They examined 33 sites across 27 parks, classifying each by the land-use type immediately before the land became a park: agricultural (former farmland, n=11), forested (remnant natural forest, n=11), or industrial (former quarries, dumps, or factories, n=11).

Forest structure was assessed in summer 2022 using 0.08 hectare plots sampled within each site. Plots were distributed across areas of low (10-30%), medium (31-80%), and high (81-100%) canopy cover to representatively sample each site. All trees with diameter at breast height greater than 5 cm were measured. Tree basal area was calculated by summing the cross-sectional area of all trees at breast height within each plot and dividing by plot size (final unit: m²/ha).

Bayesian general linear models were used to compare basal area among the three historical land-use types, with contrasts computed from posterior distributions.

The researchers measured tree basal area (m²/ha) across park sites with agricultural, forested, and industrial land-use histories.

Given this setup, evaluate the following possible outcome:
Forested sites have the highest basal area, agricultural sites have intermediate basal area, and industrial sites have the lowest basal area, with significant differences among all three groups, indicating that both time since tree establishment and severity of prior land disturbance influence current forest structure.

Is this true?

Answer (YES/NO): NO